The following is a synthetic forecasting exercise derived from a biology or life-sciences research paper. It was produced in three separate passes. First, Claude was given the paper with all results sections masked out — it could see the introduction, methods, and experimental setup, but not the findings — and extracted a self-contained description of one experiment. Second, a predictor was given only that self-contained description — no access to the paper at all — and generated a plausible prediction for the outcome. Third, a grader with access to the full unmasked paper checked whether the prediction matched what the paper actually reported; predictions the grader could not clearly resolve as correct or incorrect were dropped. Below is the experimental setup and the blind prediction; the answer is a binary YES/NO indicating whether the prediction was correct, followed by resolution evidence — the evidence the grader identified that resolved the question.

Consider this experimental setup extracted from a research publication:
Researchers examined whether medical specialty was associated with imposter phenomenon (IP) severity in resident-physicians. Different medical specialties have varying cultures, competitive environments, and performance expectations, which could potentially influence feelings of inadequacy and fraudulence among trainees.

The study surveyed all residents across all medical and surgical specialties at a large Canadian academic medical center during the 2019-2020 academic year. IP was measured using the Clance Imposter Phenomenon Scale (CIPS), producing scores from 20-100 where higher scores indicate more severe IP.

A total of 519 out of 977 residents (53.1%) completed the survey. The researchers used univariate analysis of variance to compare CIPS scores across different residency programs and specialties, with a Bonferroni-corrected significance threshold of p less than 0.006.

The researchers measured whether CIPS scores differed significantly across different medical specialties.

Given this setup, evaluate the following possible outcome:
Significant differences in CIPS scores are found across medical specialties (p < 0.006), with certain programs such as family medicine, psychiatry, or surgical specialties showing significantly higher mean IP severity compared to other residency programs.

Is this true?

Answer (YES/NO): NO